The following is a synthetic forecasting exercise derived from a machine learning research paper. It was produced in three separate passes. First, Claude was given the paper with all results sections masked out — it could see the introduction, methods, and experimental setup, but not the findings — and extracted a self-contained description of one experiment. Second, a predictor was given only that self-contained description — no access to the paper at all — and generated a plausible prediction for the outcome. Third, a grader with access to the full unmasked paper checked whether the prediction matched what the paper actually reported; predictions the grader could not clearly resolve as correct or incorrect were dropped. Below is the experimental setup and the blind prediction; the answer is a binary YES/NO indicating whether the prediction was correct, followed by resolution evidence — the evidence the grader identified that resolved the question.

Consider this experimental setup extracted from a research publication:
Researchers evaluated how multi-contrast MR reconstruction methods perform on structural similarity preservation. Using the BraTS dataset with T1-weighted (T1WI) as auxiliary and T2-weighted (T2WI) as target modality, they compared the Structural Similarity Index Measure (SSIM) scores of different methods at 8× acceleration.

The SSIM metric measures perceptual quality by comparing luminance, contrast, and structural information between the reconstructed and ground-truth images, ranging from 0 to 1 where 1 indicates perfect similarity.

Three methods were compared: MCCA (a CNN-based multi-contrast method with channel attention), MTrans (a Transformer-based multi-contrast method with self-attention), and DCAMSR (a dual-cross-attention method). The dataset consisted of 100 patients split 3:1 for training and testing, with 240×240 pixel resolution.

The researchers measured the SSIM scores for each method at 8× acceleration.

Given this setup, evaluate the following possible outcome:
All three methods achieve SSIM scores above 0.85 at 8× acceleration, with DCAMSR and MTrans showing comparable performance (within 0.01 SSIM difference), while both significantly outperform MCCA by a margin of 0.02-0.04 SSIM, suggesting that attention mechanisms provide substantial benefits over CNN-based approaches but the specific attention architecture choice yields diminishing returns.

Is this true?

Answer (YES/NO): NO